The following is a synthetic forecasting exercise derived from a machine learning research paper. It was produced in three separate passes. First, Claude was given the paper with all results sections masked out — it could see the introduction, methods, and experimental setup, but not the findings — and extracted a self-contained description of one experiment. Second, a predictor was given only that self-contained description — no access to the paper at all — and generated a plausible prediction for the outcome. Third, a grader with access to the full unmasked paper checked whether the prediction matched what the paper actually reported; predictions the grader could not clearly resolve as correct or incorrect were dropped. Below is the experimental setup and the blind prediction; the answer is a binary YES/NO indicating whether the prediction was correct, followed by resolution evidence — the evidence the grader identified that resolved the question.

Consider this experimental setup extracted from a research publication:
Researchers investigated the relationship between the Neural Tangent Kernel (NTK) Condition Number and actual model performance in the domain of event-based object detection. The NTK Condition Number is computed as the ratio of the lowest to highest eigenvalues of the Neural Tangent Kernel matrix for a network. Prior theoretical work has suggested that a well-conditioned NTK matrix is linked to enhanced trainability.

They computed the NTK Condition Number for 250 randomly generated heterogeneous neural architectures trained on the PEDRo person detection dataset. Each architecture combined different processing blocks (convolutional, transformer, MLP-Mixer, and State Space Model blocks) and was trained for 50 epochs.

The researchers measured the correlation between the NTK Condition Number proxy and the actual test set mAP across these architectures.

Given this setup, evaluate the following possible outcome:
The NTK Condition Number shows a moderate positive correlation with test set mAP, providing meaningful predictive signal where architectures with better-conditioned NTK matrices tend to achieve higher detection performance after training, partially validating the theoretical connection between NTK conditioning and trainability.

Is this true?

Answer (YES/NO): NO